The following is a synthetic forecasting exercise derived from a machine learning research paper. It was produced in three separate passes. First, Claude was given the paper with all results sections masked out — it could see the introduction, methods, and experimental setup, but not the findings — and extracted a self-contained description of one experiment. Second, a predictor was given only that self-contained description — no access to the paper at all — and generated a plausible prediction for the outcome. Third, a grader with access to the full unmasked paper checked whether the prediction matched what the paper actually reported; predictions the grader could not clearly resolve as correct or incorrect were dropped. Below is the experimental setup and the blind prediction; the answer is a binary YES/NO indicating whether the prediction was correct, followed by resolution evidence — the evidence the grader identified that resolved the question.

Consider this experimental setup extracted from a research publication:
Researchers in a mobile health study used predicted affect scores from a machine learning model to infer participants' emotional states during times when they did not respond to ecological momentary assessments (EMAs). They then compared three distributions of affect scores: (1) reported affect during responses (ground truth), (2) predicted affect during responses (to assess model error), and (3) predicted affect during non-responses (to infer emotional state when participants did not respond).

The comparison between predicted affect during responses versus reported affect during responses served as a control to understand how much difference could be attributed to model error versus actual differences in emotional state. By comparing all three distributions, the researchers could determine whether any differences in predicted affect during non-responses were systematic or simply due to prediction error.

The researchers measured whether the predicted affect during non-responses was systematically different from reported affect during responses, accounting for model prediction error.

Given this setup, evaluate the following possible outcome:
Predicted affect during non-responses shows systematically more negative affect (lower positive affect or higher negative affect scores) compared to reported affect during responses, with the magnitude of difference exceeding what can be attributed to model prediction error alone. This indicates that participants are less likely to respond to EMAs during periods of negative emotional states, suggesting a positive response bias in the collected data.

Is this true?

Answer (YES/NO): YES